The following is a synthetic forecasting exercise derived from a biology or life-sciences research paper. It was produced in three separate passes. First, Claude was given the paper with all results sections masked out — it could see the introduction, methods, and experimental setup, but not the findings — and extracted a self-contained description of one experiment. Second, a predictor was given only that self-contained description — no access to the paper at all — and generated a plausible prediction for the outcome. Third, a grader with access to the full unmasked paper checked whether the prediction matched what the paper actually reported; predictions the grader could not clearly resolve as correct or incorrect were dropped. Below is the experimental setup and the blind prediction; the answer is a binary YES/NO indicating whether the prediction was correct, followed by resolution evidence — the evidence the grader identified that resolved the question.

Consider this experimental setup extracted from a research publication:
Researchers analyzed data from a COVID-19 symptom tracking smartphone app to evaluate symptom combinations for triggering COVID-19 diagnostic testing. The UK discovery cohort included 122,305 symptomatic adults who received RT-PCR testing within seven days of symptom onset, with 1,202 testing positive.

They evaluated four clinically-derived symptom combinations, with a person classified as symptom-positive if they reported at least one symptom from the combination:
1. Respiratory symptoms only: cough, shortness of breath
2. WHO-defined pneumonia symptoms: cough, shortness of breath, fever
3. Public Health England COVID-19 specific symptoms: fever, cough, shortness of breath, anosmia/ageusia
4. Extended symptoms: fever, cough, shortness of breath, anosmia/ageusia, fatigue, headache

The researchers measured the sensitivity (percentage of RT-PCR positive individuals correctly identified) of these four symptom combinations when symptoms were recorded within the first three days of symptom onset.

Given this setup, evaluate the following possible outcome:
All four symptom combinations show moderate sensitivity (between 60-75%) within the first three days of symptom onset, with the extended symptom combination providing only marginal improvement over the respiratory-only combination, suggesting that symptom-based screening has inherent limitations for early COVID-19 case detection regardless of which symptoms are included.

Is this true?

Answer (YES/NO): NO